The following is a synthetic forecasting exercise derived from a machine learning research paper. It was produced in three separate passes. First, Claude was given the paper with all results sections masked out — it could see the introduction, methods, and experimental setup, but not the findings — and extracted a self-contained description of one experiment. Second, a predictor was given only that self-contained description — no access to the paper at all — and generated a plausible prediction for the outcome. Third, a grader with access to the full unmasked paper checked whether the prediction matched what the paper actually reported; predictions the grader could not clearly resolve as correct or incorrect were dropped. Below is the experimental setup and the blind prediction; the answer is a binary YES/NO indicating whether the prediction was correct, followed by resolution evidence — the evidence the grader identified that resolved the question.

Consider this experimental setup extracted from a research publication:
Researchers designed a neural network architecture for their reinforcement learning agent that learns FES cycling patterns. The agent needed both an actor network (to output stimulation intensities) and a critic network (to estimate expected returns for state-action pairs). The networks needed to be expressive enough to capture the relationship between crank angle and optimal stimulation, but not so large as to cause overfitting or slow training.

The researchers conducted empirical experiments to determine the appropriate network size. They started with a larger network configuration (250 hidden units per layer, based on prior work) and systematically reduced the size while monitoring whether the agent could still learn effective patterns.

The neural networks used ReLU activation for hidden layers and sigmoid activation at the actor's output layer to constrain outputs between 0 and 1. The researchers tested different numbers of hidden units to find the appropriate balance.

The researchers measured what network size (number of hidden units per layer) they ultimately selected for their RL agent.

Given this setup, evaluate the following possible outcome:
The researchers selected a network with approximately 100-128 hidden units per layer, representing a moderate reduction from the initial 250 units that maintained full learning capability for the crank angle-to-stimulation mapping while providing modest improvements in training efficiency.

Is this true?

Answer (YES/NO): NO